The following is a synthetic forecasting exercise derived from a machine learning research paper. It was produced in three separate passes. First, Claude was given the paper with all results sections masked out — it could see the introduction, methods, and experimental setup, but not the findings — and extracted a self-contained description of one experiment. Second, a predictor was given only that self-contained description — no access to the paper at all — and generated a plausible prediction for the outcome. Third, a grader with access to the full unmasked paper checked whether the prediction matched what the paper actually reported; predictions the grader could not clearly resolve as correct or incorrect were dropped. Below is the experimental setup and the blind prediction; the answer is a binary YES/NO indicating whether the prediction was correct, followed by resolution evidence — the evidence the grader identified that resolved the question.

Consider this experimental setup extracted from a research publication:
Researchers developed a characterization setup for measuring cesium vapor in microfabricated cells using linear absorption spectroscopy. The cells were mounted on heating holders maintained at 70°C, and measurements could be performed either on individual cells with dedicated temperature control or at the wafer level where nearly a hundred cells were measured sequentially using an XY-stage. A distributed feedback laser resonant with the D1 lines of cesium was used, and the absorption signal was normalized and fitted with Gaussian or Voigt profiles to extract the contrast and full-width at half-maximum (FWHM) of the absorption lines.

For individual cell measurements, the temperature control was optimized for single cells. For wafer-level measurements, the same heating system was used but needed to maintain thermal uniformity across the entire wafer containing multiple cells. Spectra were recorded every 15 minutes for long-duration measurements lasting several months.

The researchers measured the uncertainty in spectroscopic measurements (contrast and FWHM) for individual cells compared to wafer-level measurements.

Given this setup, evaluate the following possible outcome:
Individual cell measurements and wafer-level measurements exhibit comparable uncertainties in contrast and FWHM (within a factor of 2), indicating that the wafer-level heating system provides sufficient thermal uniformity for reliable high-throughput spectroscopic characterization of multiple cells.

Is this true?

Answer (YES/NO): NO